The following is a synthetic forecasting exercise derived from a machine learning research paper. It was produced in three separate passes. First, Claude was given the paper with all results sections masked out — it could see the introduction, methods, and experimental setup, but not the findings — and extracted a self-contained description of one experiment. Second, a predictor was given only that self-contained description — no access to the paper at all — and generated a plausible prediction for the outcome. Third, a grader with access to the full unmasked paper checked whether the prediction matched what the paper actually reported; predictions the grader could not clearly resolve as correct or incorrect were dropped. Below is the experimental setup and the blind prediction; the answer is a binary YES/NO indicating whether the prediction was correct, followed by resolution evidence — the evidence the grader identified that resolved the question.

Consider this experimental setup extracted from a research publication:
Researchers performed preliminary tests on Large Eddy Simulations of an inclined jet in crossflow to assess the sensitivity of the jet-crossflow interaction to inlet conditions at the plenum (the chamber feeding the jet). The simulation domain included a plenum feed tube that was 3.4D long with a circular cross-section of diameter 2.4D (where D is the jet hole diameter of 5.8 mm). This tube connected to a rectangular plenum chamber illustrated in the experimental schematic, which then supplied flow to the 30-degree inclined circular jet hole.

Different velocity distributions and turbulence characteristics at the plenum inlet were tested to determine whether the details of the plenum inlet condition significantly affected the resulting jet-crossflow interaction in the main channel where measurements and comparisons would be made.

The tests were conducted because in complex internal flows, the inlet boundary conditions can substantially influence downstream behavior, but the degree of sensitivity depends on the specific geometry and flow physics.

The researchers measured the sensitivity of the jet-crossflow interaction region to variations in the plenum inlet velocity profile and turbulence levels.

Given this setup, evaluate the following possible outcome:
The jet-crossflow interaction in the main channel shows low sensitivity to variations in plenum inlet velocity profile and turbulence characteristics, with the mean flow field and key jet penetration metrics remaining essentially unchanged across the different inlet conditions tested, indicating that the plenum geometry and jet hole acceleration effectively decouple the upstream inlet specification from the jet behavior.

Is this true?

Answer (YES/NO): NO